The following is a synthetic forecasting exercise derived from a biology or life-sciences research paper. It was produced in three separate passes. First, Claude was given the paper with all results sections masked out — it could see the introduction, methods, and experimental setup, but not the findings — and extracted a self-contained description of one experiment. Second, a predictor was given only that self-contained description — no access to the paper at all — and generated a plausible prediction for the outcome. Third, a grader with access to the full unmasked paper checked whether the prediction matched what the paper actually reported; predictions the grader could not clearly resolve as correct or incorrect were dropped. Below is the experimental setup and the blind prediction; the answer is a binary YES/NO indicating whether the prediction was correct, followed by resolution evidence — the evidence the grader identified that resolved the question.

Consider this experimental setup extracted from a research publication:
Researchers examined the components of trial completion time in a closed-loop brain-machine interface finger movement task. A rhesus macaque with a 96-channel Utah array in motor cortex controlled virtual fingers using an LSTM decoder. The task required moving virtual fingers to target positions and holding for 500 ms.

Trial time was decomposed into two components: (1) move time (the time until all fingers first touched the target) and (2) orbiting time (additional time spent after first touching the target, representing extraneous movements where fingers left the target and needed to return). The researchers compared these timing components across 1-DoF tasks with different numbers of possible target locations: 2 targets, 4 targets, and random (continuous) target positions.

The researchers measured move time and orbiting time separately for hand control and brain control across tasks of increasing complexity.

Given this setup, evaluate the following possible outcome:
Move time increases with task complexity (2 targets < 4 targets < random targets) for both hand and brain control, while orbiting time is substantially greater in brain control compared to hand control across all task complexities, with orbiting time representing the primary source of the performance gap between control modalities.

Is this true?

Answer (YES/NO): NO